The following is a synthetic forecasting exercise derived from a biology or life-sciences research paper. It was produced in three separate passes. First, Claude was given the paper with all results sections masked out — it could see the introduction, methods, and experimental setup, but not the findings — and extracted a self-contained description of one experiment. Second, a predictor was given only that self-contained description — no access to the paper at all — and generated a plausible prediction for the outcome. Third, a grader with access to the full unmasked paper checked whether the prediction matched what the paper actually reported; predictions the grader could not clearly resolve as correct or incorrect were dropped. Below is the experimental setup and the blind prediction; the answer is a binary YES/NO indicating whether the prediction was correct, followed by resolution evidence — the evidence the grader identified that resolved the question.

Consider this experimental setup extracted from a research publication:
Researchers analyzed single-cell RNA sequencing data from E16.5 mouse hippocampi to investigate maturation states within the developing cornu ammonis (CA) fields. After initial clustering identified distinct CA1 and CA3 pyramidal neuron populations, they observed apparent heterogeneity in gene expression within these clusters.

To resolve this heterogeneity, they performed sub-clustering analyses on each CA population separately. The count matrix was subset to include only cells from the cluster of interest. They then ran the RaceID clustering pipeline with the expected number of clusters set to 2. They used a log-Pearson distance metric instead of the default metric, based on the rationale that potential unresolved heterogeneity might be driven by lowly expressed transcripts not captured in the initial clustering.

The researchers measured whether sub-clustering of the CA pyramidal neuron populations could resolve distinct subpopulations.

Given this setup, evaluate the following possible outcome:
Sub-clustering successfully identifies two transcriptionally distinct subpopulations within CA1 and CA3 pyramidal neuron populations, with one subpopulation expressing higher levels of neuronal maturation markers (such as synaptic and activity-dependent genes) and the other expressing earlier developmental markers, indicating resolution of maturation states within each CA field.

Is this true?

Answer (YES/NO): YES